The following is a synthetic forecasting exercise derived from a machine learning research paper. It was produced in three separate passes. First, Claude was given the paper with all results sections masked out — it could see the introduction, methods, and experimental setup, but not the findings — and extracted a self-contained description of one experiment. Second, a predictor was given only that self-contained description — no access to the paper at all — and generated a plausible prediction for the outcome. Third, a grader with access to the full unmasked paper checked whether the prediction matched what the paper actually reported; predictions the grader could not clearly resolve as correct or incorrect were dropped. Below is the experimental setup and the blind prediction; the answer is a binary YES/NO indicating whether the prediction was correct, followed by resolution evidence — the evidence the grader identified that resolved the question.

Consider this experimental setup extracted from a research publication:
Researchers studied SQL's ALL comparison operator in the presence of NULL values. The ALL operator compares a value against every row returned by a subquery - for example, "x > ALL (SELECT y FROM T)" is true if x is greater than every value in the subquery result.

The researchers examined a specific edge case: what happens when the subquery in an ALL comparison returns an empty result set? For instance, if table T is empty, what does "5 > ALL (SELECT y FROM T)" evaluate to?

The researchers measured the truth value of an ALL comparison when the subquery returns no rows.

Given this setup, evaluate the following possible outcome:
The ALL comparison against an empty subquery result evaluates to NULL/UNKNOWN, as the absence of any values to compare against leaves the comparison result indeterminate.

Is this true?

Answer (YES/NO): NO